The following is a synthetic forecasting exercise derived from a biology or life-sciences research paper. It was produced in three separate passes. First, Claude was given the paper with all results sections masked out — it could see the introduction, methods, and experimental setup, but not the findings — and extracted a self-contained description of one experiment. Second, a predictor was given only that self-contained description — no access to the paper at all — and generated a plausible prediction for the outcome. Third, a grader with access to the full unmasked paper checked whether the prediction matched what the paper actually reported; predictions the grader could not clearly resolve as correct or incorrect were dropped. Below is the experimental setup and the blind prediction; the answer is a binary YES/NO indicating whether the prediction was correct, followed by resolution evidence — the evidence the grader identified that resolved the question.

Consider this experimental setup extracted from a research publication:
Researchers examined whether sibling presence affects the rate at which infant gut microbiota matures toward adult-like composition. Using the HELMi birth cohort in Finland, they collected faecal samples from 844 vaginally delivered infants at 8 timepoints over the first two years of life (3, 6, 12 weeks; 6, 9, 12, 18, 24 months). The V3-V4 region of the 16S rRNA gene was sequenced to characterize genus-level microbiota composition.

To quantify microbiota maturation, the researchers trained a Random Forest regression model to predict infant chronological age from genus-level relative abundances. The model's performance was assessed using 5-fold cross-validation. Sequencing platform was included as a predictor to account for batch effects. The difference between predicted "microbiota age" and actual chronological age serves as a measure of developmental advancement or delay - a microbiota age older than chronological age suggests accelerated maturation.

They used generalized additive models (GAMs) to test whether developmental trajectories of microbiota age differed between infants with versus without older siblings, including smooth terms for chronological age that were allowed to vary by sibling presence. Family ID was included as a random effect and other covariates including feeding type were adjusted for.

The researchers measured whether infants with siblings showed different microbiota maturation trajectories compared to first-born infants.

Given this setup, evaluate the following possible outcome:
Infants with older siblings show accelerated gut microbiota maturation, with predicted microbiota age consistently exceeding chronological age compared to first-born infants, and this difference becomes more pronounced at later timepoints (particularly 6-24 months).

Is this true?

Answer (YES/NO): NO